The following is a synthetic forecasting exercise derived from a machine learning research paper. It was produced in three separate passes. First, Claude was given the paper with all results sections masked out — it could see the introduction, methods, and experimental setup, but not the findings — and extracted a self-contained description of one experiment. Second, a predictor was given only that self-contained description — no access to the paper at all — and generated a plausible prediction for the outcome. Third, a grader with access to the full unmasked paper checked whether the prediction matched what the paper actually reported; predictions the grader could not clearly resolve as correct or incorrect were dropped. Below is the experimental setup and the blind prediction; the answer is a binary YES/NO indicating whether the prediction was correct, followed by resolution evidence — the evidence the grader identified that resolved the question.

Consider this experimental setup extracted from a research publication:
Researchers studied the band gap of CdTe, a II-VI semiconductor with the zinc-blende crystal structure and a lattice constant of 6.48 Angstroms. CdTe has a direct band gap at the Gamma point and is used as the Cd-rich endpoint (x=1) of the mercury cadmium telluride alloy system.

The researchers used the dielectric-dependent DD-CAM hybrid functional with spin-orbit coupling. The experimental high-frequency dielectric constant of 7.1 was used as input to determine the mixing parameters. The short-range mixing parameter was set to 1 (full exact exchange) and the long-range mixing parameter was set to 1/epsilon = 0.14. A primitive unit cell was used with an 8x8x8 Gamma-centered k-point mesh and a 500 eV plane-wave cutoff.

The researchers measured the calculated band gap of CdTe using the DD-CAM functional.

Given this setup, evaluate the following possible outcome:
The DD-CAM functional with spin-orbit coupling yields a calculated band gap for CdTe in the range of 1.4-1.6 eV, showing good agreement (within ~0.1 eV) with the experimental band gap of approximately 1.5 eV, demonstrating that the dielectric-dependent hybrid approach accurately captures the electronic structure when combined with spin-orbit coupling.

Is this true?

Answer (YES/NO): NO